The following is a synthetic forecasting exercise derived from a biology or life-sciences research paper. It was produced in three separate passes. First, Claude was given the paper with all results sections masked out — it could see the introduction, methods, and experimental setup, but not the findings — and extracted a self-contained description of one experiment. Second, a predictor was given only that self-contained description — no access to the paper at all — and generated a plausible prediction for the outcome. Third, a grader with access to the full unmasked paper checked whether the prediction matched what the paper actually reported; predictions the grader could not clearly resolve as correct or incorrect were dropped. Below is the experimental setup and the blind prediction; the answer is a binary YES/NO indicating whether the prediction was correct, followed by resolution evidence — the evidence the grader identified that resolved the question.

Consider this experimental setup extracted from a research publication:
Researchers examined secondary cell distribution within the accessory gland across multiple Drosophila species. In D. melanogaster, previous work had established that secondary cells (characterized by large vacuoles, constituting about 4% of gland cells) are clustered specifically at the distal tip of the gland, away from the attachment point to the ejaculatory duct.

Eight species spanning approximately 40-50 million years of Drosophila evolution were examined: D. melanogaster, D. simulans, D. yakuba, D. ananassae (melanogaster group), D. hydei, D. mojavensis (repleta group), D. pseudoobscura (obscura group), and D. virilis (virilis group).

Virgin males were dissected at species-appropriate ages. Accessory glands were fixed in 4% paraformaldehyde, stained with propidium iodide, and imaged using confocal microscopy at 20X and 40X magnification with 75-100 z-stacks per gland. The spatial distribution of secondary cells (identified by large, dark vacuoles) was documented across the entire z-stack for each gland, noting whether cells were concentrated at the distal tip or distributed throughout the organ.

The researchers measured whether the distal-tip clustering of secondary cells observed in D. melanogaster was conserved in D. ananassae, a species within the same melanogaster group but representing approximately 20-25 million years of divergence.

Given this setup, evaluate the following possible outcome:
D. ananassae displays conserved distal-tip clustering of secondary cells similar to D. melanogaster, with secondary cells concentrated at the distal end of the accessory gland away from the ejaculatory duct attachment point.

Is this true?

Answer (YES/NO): NO